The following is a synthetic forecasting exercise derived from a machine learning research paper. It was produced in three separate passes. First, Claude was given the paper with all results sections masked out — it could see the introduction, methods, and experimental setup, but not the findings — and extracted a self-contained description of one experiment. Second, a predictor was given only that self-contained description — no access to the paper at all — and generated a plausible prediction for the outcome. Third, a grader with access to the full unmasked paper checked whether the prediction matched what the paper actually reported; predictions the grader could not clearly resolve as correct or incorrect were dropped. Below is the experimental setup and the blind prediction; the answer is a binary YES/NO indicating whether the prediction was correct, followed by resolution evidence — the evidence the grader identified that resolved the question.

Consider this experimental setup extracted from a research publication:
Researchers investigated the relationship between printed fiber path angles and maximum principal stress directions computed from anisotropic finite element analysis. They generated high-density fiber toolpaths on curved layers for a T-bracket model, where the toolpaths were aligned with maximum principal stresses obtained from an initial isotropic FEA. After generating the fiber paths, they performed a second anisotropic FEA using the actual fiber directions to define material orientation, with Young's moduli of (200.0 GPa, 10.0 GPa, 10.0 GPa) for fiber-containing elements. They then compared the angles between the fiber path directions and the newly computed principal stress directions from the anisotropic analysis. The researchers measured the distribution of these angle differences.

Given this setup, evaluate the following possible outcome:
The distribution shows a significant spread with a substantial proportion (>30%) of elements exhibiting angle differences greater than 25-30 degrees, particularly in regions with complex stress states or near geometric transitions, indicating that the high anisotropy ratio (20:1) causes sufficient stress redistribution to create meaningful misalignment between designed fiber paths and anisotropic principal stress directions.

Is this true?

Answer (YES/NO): NO